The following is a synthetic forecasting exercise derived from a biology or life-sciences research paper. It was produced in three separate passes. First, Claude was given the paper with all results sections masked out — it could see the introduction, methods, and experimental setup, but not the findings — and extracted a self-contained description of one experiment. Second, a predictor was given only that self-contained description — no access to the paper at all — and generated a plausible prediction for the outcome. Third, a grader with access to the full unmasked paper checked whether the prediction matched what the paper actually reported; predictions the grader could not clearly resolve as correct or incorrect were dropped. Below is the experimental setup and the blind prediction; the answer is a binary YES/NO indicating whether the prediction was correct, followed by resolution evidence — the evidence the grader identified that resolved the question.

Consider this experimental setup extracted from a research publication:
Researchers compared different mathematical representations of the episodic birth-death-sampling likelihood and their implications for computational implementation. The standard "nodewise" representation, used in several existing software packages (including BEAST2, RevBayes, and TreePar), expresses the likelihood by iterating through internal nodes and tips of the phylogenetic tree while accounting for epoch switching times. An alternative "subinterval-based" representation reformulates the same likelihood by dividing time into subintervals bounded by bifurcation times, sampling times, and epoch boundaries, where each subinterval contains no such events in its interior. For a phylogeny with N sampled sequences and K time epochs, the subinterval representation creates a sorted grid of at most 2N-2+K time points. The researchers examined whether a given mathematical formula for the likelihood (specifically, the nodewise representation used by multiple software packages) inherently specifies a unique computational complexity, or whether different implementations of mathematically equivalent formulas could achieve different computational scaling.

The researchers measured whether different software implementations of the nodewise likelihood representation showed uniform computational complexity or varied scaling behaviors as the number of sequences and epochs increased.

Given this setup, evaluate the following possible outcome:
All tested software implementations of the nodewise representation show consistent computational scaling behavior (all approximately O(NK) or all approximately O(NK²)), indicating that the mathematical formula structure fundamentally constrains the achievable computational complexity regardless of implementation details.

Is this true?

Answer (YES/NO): NO